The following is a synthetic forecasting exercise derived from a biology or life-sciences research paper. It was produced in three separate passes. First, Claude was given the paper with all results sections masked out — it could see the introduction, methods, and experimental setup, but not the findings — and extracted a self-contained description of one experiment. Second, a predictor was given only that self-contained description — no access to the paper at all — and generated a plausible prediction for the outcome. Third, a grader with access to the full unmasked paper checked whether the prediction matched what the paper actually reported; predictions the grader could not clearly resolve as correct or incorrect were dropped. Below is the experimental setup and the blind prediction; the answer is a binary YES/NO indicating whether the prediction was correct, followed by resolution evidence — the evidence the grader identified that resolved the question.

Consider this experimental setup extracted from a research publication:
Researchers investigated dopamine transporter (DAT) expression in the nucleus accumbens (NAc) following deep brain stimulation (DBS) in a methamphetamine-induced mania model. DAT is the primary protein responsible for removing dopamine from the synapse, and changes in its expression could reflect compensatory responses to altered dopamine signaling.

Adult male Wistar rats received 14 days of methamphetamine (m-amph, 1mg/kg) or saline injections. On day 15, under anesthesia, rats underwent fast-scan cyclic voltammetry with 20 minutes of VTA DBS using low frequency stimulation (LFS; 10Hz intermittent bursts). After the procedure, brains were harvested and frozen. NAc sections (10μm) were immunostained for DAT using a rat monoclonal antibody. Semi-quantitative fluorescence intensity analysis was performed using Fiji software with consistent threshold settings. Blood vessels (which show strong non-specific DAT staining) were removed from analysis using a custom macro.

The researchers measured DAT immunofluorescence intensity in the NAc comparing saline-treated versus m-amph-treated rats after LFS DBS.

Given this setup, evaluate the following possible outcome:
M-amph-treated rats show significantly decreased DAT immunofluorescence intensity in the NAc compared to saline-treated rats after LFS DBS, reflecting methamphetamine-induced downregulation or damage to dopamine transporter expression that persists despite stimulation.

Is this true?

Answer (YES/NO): NO